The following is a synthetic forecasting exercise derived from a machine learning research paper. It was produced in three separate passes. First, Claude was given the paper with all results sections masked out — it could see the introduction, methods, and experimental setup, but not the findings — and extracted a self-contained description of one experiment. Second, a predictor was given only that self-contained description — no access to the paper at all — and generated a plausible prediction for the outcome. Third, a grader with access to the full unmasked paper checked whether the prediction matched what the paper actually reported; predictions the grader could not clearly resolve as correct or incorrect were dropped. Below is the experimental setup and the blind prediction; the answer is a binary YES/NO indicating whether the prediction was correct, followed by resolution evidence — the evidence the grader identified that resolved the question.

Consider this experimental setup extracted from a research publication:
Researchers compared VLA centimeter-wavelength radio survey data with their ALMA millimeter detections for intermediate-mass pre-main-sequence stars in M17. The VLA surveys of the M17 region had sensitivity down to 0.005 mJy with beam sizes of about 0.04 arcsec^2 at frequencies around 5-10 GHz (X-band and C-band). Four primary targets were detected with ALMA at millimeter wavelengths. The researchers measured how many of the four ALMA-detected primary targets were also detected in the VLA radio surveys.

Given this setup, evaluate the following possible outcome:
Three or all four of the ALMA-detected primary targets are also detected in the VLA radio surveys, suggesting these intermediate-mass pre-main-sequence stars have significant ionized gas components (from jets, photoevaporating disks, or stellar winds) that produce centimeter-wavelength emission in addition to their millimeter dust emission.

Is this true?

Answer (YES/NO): NO